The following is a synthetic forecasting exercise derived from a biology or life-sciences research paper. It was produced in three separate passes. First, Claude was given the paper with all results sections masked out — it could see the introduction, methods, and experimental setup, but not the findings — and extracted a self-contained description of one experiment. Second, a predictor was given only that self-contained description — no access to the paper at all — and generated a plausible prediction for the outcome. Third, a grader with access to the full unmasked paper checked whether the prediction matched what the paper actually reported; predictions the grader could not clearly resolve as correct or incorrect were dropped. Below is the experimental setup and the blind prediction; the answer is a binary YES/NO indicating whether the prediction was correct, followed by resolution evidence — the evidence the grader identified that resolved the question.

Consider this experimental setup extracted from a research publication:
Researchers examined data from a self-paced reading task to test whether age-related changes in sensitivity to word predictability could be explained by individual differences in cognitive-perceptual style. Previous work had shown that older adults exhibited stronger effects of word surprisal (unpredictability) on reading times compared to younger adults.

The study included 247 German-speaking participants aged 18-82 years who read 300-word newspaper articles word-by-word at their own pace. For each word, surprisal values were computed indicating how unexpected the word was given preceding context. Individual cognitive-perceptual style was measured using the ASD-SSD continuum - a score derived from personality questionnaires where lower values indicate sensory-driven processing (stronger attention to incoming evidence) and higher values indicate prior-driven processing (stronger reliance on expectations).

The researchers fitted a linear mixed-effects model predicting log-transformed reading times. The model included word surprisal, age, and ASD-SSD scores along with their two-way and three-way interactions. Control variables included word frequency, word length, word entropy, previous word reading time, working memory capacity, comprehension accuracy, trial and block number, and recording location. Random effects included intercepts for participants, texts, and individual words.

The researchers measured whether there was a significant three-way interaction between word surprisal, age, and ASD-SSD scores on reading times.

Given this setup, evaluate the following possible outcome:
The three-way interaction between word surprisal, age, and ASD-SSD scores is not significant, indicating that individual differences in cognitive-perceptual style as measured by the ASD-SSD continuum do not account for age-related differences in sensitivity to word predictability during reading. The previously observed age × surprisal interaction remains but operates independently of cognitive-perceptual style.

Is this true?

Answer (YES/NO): NO